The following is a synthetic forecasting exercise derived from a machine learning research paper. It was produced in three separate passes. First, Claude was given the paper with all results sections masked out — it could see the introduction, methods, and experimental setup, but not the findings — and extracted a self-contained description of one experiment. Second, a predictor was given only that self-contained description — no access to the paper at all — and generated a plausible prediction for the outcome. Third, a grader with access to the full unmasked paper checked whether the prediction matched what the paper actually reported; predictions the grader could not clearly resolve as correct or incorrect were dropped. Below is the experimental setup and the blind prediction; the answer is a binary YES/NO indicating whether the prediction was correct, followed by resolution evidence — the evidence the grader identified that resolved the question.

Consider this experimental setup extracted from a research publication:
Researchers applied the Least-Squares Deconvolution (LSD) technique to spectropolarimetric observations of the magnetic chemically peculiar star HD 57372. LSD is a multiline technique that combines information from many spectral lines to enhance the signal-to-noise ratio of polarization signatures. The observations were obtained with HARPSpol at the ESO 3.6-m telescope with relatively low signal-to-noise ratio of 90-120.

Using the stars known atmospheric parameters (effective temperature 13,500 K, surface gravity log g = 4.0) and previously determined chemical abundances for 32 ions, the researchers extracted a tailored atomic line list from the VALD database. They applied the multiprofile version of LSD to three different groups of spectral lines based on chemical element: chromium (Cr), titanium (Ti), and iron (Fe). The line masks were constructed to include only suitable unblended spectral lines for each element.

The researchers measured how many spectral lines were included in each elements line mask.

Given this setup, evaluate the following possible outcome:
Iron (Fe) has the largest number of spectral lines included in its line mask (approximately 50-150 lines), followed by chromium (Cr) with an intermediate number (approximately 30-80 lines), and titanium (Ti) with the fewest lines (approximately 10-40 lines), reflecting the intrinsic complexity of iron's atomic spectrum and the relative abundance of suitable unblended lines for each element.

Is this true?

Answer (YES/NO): NO